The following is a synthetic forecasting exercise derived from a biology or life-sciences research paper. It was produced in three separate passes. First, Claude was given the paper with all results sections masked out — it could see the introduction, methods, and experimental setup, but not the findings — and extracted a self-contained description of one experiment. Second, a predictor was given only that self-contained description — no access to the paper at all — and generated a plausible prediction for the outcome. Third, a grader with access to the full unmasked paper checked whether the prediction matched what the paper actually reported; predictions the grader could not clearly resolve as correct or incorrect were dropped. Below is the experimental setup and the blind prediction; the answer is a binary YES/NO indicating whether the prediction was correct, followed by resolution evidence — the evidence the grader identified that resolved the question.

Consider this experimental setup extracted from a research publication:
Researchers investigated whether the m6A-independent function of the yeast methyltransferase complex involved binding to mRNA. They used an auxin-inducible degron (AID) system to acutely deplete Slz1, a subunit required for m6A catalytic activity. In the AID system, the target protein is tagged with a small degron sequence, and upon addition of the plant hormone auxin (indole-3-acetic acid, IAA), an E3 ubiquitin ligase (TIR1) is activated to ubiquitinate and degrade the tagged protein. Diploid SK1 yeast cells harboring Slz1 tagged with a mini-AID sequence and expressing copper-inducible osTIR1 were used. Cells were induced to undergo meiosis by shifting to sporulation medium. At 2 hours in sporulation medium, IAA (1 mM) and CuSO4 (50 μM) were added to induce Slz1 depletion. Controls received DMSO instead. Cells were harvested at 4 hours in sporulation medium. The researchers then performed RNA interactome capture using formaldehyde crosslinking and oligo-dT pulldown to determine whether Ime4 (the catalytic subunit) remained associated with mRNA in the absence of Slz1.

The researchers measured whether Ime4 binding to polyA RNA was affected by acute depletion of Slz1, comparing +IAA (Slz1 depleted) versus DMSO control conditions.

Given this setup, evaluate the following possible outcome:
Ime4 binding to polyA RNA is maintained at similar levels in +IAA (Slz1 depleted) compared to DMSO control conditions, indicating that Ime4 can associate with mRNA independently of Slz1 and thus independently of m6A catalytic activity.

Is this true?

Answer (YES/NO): YES